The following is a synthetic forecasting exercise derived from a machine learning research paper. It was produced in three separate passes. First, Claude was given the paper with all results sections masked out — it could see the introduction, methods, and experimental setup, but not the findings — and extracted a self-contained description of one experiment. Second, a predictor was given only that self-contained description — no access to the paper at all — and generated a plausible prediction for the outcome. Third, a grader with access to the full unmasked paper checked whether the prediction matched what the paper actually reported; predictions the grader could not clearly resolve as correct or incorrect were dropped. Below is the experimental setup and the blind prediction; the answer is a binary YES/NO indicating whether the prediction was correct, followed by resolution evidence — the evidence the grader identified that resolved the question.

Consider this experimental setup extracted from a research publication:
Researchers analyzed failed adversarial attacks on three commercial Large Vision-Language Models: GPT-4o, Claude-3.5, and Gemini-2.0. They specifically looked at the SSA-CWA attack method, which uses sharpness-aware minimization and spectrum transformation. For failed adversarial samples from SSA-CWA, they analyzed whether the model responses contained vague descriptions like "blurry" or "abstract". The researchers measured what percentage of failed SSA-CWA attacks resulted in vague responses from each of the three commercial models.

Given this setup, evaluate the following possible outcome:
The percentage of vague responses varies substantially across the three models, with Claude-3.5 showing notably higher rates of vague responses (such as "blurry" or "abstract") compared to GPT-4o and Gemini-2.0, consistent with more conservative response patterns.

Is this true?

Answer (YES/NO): NO